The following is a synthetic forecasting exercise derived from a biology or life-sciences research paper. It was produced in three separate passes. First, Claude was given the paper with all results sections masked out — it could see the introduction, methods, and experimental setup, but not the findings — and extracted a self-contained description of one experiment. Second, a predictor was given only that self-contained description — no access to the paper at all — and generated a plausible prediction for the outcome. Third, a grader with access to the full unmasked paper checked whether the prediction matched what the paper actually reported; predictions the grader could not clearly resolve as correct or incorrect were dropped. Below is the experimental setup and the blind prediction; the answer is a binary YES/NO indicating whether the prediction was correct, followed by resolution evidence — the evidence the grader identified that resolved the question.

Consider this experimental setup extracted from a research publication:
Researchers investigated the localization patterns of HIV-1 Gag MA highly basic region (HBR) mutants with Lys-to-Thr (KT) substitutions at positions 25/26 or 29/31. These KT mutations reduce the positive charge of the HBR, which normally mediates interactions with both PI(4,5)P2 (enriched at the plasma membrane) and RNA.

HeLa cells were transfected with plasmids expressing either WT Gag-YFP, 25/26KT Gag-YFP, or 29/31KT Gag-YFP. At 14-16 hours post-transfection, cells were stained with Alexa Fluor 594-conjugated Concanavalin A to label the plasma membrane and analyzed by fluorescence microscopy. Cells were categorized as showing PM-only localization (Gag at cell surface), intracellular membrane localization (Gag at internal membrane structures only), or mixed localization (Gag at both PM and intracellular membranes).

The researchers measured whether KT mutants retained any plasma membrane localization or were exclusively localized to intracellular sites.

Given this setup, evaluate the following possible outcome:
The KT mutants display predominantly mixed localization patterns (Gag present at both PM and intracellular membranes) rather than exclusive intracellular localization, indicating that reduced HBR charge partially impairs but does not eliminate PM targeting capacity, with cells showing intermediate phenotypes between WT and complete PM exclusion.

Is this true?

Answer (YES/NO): YES